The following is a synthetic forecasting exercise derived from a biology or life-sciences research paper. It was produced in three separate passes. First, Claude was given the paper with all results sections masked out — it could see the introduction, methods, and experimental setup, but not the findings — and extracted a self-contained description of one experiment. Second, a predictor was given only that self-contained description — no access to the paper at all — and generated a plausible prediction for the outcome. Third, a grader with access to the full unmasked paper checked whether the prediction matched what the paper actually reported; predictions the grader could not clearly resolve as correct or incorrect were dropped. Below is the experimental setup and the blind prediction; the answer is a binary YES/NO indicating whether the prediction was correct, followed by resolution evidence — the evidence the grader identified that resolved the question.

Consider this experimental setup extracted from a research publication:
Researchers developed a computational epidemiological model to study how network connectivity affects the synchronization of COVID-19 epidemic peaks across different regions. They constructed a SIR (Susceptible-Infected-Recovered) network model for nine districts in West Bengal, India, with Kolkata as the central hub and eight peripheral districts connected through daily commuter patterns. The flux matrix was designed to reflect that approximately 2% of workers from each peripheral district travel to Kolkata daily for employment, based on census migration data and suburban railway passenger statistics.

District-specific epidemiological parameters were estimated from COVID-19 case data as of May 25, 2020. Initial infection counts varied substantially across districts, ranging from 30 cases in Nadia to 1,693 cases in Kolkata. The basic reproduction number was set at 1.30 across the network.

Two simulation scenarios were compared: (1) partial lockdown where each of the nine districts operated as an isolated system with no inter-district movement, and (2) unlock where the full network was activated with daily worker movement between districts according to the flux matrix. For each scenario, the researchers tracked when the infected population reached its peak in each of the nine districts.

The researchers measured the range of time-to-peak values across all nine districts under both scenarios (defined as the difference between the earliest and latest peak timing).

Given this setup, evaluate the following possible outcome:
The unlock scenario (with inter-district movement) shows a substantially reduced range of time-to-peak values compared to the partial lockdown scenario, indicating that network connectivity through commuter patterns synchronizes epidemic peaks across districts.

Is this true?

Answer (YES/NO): YES